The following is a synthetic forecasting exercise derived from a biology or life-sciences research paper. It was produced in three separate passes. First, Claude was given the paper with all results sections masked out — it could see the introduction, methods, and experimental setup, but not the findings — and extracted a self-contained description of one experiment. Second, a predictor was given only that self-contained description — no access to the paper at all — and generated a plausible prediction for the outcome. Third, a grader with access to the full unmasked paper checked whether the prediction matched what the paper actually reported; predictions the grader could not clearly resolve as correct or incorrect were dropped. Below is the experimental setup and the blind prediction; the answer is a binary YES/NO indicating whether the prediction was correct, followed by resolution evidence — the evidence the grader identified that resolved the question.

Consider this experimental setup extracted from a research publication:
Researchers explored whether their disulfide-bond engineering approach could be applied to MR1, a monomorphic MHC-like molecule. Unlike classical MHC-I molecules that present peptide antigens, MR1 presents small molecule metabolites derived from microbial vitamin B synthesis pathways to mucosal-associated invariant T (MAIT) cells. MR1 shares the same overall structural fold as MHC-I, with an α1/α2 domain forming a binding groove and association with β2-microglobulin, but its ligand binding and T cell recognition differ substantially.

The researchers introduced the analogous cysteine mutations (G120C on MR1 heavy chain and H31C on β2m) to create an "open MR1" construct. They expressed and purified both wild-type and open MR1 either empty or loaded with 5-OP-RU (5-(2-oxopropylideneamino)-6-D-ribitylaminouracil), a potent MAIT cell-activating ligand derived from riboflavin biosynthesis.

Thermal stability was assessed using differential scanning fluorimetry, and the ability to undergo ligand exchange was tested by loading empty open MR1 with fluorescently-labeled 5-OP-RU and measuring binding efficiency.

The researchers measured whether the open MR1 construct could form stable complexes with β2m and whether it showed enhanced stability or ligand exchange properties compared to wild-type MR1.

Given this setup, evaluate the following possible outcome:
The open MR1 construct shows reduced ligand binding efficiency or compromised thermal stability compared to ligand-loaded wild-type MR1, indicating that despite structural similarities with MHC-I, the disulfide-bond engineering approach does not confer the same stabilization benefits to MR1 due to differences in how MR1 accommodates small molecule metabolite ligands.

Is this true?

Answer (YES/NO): NO